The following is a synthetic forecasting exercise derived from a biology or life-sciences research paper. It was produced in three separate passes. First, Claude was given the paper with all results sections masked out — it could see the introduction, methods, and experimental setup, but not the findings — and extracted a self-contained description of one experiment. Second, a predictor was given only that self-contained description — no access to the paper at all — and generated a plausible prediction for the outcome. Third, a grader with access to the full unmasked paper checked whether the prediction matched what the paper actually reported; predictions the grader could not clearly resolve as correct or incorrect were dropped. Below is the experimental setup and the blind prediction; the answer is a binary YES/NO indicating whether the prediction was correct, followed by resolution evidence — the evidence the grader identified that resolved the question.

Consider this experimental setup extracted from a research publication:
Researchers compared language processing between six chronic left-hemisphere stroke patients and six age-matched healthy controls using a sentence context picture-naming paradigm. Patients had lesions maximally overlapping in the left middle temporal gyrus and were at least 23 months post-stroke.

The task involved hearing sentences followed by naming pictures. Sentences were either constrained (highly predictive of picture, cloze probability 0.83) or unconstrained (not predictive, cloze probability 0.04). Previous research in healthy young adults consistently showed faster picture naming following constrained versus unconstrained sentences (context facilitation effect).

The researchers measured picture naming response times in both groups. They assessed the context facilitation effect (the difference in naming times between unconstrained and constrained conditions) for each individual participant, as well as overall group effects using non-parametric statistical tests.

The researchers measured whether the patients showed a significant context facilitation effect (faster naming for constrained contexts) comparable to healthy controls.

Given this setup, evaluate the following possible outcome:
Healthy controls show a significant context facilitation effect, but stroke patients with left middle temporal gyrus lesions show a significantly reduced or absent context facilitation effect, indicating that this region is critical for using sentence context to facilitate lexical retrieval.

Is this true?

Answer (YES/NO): NO